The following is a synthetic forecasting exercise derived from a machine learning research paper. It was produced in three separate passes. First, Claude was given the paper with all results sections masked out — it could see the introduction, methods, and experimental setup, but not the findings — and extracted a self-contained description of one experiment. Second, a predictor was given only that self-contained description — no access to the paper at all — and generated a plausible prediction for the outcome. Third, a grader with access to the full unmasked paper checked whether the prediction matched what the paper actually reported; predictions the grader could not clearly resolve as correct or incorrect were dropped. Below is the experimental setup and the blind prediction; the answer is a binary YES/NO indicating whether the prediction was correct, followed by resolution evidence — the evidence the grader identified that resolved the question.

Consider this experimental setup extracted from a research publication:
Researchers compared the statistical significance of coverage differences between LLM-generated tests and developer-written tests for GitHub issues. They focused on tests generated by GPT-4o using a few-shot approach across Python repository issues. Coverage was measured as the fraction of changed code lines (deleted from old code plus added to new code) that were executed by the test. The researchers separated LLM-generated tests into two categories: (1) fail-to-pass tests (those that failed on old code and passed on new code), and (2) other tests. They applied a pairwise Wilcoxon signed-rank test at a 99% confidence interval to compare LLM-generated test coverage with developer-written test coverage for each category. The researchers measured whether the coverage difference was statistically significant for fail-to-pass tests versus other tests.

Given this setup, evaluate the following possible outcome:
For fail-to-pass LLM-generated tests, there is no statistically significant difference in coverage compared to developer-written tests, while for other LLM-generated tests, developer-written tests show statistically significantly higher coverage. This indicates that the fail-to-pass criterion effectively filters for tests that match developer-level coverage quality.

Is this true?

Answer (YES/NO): YES